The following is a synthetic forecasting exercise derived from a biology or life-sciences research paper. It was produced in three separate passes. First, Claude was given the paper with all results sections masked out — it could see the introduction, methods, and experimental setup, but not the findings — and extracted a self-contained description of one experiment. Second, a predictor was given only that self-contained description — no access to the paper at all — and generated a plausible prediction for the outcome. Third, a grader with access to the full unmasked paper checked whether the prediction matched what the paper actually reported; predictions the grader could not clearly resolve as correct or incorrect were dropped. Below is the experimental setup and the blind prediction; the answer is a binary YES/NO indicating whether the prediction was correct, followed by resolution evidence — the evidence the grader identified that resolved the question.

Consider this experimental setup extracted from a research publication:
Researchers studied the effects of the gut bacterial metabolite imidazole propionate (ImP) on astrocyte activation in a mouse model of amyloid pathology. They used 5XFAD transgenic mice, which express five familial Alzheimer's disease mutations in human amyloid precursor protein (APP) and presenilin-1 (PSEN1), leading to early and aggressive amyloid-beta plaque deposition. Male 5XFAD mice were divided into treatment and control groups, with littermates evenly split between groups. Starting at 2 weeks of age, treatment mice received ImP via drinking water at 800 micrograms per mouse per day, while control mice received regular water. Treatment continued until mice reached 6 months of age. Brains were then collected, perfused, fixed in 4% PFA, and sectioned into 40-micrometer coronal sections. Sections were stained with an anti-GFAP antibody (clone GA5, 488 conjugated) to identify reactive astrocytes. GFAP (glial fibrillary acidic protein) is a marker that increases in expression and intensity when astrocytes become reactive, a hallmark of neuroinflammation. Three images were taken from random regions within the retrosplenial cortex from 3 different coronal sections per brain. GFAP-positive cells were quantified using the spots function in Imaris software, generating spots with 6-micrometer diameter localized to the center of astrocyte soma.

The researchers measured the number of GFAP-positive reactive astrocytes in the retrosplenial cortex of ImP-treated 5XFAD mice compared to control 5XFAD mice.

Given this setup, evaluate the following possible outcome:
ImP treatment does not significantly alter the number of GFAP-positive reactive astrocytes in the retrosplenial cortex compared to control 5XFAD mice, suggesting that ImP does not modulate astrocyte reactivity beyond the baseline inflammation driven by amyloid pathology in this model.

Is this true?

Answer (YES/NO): NO